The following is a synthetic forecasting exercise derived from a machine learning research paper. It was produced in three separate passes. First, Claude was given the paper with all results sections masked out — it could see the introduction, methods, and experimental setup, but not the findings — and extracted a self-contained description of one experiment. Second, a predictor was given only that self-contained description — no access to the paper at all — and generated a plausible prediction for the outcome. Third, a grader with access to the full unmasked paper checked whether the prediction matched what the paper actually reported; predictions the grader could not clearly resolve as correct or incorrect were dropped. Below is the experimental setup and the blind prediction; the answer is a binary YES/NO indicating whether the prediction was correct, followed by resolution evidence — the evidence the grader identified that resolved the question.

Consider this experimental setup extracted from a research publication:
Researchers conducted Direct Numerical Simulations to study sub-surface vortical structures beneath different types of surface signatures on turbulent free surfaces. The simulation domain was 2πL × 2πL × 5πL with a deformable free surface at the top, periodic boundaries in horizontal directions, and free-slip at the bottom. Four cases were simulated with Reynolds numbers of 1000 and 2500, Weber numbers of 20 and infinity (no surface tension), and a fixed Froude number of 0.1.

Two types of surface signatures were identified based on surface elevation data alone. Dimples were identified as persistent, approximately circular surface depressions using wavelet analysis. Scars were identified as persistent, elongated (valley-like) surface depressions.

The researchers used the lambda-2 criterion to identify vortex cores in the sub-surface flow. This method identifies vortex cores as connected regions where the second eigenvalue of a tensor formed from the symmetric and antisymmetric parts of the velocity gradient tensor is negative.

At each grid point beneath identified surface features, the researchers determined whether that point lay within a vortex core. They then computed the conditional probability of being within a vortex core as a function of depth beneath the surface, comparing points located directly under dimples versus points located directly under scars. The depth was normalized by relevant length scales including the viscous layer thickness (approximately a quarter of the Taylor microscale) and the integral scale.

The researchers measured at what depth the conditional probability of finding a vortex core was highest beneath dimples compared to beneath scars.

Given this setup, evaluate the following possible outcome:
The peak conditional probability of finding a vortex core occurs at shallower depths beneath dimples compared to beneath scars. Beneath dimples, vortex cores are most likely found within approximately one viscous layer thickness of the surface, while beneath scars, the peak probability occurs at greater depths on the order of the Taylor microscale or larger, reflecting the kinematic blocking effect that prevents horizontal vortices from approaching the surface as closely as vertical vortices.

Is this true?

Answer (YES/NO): NO